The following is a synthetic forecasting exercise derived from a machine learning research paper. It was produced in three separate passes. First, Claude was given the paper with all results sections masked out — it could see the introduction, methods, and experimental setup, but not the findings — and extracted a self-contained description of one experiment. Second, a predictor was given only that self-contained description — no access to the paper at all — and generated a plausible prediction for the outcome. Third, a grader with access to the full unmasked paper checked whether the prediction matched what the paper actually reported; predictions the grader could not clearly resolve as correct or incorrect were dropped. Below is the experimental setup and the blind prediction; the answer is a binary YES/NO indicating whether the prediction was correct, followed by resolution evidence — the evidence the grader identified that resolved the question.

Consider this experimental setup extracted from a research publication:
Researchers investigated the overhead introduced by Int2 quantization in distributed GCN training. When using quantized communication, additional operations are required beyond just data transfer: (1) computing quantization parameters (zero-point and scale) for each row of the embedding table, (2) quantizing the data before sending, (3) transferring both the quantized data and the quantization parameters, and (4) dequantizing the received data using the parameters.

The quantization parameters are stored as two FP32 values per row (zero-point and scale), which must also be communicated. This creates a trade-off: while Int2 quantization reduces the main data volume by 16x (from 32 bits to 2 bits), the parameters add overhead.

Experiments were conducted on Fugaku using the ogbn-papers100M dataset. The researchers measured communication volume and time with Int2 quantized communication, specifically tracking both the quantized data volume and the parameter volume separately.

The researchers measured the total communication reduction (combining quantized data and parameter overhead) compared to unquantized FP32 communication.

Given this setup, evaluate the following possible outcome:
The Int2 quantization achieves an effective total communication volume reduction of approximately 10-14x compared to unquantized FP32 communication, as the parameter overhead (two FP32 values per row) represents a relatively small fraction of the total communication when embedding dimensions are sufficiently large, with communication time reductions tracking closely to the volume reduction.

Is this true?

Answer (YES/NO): NO